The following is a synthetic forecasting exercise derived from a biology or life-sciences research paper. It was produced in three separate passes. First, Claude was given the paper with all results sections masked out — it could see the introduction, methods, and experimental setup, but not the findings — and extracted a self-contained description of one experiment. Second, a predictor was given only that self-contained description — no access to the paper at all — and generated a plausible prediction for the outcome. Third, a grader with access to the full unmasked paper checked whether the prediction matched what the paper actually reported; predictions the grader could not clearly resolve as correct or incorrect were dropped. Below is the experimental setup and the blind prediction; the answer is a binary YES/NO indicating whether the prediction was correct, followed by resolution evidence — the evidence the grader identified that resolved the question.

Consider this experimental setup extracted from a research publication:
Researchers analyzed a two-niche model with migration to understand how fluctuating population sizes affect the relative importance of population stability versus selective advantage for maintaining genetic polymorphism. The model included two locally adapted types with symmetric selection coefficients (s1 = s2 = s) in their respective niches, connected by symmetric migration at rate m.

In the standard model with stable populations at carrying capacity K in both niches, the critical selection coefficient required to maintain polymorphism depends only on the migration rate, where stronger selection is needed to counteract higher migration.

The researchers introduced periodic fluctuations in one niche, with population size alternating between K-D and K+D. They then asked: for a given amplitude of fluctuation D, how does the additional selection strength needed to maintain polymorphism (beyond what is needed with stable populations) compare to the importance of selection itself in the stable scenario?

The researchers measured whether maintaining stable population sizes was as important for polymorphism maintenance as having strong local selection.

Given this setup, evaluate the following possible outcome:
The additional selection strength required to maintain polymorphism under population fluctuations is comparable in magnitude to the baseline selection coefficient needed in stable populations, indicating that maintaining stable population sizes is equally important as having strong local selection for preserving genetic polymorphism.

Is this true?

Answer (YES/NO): YES